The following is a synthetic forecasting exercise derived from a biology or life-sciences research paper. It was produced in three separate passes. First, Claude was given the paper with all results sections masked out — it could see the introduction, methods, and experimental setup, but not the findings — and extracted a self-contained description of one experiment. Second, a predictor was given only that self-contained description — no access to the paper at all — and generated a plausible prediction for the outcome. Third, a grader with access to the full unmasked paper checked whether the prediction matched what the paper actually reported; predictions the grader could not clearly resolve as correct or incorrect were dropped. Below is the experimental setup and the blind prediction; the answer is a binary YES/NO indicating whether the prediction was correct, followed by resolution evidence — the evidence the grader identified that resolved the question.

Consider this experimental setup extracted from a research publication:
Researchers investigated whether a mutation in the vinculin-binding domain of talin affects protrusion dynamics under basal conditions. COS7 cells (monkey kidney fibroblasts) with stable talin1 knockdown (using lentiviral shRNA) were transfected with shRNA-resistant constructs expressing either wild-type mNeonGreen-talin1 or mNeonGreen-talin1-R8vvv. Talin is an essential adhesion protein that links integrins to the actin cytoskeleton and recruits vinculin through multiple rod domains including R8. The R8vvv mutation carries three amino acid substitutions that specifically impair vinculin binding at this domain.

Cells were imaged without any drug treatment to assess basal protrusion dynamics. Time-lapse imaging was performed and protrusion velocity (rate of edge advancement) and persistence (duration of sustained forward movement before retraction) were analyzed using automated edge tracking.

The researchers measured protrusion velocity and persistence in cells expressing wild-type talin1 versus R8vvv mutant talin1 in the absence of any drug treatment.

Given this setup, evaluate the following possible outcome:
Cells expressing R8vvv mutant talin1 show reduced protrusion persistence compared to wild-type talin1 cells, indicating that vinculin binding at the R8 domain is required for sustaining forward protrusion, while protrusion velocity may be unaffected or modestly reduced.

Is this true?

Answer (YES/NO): NO